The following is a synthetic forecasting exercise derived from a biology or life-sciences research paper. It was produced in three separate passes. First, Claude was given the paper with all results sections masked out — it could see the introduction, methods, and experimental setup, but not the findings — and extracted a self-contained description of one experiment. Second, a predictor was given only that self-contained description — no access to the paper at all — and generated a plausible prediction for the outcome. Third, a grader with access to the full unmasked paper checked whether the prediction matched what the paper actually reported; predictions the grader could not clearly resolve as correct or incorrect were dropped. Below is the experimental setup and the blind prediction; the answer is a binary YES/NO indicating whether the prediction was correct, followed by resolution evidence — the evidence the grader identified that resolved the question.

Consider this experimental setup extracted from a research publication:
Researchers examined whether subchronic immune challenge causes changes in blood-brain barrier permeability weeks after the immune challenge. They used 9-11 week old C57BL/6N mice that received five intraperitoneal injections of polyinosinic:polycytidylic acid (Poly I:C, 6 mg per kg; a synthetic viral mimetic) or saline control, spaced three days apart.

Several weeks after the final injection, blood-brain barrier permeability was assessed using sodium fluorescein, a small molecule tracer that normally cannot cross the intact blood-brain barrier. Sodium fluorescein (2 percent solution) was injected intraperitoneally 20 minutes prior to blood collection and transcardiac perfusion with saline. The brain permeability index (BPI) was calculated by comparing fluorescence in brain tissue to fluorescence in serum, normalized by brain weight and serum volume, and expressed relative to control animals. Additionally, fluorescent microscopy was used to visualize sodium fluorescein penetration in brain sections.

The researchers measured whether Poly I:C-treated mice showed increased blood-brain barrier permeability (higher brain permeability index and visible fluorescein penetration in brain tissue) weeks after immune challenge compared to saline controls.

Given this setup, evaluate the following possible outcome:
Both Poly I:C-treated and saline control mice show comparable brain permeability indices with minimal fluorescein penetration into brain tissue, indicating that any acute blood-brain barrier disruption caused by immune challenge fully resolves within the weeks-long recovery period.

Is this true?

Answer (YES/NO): YES